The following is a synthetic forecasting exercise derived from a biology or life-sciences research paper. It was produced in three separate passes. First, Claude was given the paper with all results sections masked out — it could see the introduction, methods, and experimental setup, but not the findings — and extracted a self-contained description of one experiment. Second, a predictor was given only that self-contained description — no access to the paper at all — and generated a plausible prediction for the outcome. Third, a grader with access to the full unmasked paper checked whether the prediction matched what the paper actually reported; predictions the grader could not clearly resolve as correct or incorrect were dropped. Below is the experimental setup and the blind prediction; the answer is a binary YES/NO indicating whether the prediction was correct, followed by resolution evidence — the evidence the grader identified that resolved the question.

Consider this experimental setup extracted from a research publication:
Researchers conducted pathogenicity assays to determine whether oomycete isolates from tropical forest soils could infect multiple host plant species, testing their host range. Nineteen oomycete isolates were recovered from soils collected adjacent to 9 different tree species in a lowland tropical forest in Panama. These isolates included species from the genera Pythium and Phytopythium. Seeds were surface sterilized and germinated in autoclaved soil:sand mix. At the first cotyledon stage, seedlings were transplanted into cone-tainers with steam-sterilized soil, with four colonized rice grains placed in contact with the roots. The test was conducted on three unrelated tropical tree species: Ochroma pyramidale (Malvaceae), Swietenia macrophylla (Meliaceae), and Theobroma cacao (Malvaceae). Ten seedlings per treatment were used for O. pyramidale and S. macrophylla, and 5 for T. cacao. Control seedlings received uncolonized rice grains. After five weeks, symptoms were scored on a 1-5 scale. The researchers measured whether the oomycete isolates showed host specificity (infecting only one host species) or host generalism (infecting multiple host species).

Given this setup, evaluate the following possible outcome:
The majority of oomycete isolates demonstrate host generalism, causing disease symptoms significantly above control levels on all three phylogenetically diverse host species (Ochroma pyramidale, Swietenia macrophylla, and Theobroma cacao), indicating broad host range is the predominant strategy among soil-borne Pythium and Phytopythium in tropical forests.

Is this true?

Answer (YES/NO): NO